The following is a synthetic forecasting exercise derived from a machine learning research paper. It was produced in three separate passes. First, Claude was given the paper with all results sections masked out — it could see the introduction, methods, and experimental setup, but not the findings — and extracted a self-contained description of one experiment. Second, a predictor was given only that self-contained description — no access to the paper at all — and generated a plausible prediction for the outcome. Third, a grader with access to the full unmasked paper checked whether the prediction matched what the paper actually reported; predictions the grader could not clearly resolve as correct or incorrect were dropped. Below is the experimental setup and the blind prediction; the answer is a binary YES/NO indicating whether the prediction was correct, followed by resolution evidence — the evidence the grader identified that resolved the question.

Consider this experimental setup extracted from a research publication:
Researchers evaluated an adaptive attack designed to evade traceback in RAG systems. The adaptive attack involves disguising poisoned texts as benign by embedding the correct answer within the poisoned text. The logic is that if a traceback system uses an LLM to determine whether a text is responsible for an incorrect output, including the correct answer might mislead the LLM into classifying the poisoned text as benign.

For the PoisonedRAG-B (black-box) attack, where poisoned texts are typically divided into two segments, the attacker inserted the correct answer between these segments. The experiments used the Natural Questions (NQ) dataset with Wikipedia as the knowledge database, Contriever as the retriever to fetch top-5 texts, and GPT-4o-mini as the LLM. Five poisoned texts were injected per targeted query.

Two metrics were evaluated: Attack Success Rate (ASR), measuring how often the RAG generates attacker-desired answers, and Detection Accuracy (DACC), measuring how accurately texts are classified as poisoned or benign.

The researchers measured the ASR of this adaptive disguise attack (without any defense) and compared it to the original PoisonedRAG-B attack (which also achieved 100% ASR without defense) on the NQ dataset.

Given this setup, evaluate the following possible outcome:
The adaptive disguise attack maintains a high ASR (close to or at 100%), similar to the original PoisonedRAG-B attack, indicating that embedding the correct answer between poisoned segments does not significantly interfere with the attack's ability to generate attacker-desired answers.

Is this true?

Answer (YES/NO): NO